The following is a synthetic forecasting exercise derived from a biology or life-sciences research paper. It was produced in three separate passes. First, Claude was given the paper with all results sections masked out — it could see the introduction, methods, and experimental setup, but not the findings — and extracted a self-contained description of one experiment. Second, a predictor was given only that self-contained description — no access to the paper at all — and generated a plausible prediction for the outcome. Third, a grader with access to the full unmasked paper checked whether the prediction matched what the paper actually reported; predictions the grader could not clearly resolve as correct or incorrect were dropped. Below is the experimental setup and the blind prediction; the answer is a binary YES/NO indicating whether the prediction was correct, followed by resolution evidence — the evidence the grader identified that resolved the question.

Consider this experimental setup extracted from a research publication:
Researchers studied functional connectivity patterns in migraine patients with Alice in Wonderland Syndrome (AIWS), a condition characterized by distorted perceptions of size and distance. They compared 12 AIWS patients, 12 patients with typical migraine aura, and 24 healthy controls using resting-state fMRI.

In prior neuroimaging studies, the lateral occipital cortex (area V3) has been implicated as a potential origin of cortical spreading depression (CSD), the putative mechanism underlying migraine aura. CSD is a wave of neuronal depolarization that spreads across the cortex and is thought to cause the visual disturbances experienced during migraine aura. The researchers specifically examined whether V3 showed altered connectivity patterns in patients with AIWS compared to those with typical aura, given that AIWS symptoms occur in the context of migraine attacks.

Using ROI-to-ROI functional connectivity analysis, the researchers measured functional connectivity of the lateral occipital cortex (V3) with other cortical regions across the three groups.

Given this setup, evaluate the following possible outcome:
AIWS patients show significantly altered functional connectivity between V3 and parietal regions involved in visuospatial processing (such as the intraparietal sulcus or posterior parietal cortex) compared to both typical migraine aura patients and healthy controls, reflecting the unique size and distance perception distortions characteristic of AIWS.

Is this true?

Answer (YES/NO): NO